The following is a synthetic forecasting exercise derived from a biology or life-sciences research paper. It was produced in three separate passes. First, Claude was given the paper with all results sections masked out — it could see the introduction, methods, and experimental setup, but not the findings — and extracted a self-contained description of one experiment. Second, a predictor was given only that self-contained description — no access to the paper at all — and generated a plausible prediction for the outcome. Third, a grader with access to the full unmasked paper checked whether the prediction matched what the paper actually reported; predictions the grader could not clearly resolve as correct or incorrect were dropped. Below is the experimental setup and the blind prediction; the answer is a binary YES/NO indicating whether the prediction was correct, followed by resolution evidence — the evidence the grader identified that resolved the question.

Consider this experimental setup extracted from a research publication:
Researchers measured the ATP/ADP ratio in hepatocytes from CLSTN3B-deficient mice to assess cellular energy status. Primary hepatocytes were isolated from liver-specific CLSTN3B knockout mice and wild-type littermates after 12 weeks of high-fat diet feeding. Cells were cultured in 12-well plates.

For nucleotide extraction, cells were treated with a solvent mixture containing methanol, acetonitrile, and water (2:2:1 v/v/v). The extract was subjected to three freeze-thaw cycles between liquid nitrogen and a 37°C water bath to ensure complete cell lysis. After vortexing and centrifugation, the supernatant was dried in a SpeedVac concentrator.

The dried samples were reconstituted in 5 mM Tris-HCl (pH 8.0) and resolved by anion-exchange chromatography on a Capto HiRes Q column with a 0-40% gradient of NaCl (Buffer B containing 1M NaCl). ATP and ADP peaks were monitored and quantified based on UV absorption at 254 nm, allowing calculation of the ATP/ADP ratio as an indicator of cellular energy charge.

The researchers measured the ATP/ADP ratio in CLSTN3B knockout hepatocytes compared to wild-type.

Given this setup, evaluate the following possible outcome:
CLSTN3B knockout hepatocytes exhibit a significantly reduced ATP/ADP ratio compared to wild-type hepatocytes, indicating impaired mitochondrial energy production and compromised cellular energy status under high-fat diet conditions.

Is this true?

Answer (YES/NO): NO